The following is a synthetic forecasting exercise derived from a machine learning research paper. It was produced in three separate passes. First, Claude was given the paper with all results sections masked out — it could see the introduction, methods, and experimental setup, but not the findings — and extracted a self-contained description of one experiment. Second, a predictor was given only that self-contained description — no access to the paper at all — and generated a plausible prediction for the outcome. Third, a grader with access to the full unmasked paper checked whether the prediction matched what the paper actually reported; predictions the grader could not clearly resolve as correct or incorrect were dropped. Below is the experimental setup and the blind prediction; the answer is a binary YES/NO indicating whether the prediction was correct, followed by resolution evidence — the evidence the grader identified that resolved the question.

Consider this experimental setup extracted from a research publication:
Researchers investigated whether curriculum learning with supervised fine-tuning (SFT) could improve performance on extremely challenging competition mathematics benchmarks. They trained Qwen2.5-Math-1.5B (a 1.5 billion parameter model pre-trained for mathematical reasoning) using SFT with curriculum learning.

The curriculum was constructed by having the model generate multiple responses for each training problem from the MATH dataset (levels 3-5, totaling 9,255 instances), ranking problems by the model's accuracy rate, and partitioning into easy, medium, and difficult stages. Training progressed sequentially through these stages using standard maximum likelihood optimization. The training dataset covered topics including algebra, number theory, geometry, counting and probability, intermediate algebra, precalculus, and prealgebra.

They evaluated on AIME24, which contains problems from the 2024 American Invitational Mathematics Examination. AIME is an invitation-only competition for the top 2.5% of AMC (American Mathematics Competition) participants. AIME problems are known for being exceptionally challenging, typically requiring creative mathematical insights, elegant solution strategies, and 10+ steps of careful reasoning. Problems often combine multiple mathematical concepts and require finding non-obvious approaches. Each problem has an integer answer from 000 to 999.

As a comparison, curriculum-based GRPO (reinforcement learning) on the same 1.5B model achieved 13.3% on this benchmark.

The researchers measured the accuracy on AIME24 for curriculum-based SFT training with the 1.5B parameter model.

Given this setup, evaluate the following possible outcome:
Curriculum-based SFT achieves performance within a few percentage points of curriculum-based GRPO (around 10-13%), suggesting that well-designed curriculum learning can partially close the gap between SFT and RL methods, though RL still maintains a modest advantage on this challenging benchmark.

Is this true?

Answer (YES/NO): NO